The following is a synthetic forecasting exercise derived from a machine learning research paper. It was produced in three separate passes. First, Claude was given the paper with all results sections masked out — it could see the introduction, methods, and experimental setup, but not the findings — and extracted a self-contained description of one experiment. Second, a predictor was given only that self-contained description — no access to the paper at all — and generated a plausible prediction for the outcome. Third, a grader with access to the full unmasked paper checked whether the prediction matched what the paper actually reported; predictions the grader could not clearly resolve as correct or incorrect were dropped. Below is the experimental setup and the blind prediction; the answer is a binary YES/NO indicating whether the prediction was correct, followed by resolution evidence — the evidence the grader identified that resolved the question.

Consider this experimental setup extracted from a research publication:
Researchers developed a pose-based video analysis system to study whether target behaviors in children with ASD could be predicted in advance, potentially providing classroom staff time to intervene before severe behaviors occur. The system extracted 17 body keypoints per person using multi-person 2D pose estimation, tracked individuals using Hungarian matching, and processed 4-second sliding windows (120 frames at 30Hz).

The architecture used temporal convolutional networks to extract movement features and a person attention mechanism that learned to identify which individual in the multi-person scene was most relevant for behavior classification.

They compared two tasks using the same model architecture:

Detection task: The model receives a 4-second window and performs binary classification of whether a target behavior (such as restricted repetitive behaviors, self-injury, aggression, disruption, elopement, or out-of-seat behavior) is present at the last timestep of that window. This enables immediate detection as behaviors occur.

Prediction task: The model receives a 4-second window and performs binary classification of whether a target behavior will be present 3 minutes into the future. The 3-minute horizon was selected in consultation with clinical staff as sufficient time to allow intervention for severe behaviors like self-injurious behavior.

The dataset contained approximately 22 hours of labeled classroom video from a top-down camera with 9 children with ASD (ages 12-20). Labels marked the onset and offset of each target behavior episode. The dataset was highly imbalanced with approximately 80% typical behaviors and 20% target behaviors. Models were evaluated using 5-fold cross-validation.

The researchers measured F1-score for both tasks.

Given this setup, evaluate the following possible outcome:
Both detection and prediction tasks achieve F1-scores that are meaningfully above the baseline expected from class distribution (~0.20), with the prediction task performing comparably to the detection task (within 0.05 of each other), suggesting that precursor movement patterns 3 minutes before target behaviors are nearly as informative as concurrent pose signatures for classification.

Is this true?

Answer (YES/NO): NO